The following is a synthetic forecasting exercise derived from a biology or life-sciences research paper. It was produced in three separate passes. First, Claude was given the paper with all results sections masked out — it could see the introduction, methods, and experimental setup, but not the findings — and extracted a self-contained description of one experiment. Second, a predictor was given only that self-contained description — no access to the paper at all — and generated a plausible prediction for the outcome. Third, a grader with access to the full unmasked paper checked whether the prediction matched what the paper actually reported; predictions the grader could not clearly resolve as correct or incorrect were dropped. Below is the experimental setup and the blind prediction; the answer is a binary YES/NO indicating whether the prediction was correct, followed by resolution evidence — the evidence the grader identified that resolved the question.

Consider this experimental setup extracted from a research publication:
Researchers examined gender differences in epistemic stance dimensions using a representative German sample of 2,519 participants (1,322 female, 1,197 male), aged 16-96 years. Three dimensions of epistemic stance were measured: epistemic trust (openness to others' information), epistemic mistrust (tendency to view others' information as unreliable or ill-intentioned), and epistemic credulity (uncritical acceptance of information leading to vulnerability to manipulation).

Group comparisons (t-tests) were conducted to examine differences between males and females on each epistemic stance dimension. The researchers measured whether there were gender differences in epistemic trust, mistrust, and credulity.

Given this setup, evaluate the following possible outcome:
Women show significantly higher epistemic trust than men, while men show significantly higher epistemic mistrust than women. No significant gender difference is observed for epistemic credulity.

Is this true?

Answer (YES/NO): NO